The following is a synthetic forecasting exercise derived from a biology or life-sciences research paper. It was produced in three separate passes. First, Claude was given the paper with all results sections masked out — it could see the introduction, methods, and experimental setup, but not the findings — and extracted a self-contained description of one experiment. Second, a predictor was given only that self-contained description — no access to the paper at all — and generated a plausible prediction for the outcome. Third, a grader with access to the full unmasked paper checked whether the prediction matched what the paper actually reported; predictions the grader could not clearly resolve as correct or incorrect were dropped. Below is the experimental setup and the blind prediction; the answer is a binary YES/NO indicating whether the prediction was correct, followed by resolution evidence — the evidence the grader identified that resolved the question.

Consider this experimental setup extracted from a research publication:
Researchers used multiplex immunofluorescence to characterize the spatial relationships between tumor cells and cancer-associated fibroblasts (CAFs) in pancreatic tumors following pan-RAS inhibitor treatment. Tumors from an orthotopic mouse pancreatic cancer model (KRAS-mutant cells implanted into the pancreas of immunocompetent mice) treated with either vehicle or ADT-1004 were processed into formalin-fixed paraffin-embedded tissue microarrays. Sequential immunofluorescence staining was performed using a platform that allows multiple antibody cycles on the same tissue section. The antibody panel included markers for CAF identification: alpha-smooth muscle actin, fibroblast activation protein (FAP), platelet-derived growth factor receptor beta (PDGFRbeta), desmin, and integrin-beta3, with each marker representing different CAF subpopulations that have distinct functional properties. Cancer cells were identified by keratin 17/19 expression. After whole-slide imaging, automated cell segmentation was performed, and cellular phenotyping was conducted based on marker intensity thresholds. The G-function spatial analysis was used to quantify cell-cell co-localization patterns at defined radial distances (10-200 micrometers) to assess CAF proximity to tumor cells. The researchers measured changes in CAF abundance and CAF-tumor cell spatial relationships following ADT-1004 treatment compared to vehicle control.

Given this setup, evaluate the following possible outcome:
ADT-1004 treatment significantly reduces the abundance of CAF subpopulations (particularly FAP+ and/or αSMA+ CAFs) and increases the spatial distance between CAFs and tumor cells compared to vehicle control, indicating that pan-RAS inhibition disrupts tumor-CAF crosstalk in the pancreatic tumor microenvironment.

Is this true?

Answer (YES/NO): NO